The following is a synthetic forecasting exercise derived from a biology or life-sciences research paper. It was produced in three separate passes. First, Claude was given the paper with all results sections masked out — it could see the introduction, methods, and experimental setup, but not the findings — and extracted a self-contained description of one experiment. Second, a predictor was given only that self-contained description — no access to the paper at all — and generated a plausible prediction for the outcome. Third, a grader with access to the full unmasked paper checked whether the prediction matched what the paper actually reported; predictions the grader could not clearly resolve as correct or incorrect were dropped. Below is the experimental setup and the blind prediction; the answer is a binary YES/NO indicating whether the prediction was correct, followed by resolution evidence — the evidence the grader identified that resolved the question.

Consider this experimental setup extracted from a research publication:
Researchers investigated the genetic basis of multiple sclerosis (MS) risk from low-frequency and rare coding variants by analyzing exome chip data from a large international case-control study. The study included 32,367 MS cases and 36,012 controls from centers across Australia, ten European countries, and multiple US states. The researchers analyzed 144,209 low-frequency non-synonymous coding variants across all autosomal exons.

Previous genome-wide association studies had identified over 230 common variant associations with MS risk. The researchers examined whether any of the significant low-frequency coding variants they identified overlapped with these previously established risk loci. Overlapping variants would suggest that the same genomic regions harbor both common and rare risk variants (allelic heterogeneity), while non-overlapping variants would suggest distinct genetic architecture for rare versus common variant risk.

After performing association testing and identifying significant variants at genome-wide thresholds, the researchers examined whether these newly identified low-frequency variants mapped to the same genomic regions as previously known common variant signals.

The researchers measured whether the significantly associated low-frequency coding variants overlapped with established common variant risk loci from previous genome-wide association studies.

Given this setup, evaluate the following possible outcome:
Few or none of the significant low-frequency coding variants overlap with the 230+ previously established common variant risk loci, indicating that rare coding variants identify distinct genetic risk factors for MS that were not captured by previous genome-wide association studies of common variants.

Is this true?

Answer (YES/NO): YES